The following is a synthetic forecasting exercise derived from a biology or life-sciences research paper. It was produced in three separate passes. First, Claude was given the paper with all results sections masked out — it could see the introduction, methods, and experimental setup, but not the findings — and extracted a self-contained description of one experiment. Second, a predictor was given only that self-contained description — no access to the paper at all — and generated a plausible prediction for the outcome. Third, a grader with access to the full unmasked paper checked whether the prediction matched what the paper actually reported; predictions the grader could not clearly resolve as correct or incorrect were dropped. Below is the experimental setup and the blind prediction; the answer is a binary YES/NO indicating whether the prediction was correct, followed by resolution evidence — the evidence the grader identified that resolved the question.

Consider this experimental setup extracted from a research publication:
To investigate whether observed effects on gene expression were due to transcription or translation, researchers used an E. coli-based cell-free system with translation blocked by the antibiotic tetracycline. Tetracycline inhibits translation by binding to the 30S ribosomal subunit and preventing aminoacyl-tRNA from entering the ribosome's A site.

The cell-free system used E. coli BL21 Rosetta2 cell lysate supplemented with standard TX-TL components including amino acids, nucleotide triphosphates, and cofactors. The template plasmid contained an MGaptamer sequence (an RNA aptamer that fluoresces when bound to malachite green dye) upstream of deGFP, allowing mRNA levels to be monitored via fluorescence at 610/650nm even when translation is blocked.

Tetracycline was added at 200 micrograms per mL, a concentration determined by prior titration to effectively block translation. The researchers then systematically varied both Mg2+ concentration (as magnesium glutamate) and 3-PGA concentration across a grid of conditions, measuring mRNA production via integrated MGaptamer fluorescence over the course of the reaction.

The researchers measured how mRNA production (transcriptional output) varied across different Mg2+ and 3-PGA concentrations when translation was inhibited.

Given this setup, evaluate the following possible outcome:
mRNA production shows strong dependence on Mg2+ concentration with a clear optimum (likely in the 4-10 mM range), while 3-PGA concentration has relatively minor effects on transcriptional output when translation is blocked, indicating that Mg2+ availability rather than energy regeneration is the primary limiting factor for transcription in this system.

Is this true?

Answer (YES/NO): NO